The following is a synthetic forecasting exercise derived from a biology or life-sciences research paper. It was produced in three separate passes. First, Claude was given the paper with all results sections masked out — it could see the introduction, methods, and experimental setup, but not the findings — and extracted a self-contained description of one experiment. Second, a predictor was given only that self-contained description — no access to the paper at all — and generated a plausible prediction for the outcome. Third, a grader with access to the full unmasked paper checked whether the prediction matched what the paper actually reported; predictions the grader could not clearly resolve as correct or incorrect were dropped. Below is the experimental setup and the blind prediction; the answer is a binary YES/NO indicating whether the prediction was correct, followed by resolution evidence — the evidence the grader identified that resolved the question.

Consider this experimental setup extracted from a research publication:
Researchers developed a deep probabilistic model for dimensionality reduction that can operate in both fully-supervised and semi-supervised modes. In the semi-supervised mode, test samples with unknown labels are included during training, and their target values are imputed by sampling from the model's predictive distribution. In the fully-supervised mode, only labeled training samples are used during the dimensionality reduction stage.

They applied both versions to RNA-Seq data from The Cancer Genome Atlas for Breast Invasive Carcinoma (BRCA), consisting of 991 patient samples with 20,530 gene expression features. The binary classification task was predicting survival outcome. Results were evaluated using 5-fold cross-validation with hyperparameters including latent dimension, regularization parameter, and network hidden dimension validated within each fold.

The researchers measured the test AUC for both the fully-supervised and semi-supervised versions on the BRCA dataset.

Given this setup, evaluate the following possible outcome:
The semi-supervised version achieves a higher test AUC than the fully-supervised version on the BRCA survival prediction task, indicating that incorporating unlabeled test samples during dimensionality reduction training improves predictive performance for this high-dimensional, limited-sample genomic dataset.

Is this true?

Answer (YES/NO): YES